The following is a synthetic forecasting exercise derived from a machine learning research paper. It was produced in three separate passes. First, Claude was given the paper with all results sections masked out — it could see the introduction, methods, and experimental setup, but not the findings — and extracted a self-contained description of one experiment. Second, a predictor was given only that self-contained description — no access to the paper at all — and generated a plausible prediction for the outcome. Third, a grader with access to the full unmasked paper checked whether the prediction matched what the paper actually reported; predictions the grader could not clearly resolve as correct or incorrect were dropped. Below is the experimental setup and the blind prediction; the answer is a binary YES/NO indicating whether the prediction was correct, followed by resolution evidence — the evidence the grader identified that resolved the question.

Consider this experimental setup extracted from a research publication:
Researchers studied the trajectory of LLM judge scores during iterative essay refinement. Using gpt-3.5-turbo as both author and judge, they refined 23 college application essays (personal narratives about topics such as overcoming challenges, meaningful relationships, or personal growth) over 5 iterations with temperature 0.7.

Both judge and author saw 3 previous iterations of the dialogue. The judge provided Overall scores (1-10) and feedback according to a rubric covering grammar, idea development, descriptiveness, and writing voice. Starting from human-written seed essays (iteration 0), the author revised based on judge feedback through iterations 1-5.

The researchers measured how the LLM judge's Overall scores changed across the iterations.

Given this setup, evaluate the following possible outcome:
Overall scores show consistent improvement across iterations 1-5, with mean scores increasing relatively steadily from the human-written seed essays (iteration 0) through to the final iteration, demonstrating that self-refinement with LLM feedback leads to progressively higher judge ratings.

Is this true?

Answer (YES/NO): NO